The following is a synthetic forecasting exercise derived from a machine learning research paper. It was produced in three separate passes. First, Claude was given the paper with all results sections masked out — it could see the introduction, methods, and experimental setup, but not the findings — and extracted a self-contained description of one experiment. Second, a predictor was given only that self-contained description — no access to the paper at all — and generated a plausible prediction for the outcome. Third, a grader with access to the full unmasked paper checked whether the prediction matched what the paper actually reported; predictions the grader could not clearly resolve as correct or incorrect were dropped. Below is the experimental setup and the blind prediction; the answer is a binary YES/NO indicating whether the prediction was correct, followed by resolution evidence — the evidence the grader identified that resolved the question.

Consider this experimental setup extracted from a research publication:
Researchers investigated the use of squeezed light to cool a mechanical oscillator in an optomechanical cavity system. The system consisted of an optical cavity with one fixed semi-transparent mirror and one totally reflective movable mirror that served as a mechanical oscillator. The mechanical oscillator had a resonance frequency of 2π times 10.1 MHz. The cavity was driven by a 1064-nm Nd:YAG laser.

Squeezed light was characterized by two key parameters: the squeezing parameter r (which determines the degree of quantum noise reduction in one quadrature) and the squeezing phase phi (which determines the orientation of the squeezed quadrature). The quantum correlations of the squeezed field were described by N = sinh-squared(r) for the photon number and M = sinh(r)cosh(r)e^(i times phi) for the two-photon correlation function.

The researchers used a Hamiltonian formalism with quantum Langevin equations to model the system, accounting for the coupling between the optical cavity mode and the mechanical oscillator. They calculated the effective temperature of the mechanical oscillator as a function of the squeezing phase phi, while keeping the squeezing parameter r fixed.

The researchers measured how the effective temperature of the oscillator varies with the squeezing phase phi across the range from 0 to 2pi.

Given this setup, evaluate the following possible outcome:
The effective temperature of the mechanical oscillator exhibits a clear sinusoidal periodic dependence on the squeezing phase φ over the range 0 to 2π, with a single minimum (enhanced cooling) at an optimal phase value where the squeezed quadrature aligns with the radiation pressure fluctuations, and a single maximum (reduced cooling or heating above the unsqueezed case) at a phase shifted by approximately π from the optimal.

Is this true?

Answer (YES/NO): YES